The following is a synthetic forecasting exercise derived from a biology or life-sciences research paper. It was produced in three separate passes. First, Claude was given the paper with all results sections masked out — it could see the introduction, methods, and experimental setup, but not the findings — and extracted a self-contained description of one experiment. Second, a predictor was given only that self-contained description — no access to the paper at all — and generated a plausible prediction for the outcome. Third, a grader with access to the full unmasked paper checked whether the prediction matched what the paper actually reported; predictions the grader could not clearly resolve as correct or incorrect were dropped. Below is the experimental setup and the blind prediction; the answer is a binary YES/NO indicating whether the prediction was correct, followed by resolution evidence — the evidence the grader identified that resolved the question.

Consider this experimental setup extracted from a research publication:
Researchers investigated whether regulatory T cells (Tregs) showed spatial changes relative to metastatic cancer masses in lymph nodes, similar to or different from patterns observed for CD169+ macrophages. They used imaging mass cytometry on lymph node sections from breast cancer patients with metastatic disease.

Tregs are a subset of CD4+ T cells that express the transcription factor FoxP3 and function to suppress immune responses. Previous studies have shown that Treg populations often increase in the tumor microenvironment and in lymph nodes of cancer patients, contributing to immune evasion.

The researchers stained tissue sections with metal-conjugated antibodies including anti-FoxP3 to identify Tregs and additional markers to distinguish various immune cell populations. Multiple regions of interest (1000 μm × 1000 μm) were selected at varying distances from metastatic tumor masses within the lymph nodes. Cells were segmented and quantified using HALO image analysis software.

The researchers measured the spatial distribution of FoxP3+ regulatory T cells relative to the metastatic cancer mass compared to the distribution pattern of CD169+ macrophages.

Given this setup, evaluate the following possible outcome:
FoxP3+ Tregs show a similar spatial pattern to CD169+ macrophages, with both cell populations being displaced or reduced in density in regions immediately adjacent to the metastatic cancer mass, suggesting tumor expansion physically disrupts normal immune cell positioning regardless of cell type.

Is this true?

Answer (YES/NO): NO